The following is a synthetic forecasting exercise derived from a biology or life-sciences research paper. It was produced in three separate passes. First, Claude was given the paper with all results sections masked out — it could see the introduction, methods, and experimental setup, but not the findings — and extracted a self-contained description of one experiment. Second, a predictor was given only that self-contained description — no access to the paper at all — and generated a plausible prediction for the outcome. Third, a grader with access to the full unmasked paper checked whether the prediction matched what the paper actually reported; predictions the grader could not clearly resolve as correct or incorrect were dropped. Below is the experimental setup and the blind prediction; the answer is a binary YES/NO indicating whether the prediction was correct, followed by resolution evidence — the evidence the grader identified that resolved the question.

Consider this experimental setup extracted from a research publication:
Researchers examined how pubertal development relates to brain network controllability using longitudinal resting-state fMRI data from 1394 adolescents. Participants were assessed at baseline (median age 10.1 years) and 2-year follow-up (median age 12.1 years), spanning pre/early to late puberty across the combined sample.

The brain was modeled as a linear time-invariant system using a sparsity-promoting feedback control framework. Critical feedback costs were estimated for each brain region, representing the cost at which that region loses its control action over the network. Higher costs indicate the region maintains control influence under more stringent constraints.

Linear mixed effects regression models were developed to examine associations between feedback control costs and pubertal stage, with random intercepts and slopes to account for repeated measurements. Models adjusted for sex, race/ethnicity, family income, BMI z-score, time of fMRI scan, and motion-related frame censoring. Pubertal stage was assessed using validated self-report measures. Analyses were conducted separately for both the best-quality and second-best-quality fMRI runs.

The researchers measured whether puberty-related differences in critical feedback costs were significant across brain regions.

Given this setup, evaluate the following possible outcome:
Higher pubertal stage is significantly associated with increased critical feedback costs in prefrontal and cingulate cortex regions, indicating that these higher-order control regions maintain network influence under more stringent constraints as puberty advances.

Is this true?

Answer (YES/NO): NO